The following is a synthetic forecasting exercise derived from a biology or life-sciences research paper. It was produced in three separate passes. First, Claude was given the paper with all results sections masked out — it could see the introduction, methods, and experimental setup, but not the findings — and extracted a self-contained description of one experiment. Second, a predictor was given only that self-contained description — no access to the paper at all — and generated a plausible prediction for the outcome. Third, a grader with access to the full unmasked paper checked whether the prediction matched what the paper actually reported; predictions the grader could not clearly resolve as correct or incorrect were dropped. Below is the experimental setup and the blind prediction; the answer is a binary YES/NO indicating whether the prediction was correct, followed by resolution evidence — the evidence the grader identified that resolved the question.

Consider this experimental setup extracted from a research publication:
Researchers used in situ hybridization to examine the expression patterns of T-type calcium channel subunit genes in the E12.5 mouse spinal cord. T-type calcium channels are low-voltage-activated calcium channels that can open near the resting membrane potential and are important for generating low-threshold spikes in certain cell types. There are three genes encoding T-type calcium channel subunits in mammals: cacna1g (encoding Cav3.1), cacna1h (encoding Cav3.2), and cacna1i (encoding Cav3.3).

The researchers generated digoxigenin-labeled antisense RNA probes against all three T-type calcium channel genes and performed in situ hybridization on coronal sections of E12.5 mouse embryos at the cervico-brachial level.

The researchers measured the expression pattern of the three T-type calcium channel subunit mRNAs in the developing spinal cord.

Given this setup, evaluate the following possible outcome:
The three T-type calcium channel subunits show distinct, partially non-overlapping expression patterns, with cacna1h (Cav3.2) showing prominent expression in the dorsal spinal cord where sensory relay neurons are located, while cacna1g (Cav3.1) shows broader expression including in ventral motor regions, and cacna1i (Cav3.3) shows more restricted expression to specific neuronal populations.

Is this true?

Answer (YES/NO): NO